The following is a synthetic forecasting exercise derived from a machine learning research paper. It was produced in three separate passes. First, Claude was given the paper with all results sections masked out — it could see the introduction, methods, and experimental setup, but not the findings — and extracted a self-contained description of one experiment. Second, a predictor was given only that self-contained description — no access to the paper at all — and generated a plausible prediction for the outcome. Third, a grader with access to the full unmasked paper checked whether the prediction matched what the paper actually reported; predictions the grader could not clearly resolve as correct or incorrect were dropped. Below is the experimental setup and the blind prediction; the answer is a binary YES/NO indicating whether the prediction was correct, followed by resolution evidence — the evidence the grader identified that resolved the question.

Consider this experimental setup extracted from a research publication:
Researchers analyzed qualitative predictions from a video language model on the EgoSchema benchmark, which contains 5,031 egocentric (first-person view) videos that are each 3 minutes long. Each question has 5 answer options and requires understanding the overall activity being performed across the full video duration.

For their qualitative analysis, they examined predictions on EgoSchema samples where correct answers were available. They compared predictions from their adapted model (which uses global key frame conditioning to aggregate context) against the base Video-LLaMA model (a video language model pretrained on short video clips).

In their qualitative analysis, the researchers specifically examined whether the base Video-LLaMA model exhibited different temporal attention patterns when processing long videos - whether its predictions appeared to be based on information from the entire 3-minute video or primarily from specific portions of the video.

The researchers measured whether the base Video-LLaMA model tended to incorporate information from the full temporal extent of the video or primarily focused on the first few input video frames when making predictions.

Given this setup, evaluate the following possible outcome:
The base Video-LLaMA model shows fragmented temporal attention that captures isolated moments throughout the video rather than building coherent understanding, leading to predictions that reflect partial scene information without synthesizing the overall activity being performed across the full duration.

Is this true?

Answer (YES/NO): NO